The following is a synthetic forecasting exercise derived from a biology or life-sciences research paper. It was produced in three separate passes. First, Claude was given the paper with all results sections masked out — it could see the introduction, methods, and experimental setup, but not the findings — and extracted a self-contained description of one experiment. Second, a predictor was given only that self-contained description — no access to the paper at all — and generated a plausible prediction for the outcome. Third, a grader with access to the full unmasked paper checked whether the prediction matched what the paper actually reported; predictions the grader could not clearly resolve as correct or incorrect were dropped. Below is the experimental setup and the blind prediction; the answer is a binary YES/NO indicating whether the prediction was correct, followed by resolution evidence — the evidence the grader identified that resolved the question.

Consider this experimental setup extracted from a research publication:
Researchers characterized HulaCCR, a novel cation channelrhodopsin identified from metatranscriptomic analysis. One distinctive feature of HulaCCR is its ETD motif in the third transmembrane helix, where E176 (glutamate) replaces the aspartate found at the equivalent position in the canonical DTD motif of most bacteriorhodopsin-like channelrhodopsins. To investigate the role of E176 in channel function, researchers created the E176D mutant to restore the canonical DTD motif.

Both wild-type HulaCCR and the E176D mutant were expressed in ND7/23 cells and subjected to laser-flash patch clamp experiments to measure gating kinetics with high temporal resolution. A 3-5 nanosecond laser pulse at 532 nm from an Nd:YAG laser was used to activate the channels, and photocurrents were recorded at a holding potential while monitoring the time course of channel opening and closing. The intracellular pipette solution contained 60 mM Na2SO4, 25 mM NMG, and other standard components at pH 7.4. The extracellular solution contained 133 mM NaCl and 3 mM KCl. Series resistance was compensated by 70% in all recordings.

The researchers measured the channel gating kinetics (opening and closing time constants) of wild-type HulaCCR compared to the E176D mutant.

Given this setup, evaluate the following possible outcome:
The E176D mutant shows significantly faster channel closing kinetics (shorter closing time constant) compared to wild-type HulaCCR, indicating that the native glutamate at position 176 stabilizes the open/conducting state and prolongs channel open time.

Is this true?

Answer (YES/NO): NO